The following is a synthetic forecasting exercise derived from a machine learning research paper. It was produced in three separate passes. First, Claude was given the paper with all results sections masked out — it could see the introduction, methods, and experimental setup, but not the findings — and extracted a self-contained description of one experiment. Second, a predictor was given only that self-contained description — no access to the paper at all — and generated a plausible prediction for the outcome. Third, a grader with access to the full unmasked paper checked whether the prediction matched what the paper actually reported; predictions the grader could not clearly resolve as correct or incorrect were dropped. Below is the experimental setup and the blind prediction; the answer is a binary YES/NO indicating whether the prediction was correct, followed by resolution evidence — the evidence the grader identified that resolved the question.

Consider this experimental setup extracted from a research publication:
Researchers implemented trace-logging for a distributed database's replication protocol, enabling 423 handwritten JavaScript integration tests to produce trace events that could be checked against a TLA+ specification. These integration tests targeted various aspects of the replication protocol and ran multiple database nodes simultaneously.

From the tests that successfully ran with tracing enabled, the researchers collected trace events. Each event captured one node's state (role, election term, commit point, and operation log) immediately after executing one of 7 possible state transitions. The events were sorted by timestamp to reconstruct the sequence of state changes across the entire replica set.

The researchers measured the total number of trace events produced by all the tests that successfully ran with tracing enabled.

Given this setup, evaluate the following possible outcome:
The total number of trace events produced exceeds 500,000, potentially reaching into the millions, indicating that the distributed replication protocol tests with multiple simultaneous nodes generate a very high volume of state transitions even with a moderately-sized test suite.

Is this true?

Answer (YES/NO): NO